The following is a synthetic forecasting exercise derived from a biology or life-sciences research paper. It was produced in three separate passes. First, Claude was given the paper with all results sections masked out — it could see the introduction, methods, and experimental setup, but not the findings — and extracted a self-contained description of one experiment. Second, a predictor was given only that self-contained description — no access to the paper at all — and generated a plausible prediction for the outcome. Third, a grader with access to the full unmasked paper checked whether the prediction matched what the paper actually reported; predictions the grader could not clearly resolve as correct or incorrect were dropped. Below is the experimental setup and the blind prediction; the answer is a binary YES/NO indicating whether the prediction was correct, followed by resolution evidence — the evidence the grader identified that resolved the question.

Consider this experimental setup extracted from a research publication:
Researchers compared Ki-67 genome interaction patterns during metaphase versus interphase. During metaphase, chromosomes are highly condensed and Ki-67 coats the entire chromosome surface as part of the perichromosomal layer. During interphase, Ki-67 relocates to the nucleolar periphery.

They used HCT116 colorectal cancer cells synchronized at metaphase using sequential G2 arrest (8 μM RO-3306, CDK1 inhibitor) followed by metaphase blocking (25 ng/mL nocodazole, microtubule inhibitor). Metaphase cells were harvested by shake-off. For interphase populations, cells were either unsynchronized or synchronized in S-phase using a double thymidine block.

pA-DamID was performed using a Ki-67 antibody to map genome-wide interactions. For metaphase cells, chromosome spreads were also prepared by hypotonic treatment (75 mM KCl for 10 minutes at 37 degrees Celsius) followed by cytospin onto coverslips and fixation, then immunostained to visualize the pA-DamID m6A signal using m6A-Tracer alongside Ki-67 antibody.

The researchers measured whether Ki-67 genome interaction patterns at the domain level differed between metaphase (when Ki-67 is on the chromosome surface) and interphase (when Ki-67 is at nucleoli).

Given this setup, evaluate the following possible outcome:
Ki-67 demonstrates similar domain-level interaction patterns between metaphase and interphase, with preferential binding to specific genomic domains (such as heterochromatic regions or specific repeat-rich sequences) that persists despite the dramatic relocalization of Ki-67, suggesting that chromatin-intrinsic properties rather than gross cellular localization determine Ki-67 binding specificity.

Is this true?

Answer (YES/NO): NO